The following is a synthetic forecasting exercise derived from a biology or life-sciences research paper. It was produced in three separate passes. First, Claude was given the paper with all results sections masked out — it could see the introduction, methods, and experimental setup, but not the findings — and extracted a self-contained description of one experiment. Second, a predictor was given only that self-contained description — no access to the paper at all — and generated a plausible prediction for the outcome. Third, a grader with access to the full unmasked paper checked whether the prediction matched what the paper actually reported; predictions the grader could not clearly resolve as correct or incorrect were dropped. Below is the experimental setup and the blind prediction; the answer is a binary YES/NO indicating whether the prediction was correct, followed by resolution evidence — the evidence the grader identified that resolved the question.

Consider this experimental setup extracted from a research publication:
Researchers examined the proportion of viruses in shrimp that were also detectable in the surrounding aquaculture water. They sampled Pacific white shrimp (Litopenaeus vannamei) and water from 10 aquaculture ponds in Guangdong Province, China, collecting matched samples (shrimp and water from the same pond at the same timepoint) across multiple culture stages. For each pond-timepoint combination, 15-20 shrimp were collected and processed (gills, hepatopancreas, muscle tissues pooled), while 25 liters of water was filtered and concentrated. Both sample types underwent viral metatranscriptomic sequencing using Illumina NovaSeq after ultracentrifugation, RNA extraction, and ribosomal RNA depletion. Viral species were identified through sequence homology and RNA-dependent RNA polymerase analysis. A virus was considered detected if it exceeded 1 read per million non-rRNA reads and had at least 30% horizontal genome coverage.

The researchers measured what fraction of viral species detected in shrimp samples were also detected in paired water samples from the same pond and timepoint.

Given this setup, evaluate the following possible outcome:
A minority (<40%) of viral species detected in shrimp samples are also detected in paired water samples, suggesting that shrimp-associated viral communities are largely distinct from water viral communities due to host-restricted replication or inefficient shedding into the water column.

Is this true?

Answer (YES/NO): NO